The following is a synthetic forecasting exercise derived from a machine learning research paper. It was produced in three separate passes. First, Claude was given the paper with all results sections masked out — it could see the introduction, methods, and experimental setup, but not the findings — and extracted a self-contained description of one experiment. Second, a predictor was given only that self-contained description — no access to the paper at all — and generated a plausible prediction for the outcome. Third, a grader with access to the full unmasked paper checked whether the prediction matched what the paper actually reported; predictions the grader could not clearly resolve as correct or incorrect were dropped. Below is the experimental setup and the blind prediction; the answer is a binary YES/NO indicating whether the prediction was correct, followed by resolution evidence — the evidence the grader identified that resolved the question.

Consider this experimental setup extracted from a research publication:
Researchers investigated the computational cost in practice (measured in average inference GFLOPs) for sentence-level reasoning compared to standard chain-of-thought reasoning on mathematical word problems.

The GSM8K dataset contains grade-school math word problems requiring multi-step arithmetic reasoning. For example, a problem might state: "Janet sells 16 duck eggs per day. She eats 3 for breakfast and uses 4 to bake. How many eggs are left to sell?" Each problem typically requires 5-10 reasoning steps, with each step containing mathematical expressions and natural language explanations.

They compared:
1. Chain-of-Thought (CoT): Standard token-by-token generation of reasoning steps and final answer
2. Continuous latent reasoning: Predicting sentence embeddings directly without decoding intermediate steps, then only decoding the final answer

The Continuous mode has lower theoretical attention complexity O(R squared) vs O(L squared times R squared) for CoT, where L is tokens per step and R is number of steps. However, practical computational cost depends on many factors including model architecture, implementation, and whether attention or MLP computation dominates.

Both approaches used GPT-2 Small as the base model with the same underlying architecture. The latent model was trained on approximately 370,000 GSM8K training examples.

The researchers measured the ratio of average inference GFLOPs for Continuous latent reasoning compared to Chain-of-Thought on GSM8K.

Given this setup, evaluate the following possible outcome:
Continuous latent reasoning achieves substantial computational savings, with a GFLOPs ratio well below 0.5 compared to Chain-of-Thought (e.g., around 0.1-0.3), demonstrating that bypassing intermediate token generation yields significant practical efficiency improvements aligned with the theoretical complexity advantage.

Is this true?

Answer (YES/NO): NO